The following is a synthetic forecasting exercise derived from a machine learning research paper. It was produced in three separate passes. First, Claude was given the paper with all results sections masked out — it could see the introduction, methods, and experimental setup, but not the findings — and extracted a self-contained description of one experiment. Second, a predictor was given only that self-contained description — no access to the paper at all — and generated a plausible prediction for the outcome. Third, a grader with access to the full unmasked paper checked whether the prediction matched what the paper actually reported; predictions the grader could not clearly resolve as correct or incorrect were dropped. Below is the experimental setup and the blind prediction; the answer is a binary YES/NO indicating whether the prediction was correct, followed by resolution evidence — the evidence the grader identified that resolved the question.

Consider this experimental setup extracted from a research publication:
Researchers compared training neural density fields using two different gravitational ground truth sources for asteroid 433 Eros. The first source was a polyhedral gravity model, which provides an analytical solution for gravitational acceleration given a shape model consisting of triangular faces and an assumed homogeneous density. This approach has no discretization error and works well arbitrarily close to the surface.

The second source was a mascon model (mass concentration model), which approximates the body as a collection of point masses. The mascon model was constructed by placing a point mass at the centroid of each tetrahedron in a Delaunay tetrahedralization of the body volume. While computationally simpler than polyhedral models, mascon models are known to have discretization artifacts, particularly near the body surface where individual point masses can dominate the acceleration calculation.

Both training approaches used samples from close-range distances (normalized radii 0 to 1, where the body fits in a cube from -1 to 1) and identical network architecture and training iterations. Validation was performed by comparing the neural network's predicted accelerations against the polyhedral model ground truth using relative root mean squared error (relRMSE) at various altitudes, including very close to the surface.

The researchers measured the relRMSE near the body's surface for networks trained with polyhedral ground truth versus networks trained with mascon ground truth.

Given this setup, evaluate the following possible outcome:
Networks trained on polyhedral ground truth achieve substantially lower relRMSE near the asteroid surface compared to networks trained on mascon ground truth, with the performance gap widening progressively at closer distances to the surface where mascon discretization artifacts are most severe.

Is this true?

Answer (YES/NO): NO